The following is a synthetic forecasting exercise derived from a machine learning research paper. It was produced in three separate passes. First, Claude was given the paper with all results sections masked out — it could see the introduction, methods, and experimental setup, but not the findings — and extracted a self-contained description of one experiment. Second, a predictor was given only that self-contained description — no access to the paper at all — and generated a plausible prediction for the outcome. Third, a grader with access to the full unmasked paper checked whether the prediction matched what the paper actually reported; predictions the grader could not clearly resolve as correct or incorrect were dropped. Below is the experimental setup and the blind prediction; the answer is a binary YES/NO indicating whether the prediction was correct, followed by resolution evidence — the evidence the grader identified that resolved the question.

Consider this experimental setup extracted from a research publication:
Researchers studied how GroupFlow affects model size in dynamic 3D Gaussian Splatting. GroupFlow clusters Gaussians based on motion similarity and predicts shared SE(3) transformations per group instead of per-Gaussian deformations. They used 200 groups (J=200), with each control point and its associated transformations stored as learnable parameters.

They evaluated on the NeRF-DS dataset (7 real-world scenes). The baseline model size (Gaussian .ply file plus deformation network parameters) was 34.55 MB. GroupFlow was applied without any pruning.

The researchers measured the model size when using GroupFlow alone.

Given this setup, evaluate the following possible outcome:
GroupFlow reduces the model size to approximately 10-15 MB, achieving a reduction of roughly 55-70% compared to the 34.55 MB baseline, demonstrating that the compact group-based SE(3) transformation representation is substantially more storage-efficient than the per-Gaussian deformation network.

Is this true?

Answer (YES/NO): NO